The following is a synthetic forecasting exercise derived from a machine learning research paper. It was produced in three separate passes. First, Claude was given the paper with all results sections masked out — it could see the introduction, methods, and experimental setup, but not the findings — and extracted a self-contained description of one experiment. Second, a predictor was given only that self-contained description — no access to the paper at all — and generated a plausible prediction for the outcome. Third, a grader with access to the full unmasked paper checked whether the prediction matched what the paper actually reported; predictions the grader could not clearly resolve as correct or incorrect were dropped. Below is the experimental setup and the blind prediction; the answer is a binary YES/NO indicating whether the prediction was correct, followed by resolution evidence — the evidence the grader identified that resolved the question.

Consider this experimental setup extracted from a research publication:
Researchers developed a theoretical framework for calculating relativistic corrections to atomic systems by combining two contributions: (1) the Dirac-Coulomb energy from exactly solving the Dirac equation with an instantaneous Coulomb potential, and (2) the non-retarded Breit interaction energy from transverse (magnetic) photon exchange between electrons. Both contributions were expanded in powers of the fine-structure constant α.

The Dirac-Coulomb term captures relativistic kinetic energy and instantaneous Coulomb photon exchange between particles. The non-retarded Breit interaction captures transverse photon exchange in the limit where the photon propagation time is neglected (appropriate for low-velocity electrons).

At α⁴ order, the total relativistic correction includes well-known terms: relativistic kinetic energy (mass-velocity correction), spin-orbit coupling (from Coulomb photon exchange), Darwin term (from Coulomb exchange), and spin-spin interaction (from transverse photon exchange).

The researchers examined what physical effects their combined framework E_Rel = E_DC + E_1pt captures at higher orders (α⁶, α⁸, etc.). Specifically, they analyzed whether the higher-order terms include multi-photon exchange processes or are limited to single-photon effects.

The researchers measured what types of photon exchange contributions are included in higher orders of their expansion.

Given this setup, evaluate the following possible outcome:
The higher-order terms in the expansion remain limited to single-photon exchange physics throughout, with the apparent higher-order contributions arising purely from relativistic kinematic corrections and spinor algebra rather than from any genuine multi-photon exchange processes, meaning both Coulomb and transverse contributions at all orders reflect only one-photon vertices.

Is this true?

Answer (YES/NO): NO